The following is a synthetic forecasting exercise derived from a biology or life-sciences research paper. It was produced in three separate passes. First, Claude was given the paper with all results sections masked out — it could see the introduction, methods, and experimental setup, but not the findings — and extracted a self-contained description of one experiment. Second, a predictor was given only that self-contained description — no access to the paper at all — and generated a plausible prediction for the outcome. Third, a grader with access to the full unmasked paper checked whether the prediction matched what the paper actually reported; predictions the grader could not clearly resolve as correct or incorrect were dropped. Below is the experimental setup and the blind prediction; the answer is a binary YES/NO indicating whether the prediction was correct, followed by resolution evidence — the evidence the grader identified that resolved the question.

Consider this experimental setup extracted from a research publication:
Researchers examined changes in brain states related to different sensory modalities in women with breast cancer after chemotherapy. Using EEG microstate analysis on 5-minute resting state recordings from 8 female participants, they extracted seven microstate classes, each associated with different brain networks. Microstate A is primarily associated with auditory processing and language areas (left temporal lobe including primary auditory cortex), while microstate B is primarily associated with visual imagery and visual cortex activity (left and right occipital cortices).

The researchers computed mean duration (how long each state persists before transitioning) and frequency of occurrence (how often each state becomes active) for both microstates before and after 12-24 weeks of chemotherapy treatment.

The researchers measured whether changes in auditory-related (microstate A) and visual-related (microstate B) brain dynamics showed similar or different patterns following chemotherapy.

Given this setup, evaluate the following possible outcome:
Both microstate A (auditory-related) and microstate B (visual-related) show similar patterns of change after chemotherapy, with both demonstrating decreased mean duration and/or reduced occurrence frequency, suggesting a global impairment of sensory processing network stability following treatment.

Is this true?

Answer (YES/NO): NO